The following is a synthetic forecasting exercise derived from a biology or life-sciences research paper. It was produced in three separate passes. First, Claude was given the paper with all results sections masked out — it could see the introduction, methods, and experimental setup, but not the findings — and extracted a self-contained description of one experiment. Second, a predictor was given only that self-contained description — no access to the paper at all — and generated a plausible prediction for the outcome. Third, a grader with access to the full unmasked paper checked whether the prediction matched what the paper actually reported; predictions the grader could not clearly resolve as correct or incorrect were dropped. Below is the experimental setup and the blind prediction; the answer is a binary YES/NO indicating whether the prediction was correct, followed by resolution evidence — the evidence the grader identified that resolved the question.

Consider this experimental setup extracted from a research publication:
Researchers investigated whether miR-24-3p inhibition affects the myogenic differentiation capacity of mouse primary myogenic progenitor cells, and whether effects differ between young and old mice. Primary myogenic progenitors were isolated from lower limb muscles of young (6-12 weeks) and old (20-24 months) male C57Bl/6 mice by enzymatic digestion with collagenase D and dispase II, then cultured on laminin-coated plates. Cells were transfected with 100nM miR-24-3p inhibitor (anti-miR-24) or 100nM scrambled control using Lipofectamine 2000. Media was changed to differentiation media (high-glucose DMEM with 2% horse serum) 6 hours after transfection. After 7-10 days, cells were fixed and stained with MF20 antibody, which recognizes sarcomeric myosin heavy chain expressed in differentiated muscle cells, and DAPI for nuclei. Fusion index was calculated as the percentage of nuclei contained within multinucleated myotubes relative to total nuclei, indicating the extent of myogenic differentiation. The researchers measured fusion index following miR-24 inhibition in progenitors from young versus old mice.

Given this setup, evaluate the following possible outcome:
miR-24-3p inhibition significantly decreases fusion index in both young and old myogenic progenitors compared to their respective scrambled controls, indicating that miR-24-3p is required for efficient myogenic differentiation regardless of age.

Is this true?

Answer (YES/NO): NO